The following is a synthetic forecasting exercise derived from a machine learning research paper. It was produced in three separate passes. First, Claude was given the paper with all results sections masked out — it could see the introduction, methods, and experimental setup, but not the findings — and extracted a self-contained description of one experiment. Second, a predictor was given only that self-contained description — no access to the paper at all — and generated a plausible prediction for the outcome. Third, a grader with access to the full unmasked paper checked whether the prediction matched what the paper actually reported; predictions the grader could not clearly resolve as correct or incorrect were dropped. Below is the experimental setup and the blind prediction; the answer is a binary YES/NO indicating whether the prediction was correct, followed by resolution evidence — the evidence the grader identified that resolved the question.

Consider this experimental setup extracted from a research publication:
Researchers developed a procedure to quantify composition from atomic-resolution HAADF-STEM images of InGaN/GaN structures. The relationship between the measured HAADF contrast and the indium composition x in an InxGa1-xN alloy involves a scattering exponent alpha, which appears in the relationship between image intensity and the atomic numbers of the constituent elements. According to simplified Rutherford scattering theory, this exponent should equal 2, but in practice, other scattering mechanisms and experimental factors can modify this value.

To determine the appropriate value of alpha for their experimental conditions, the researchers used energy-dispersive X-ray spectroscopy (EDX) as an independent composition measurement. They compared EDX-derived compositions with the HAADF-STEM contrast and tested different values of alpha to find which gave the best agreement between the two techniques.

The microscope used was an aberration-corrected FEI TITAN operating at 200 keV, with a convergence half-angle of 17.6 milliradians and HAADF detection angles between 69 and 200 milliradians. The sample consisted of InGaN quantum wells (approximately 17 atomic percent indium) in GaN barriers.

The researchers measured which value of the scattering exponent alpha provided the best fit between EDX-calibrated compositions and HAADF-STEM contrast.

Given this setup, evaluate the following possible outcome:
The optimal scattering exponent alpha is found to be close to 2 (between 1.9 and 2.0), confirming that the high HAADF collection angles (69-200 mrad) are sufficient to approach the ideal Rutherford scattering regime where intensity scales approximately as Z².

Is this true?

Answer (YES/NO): NO